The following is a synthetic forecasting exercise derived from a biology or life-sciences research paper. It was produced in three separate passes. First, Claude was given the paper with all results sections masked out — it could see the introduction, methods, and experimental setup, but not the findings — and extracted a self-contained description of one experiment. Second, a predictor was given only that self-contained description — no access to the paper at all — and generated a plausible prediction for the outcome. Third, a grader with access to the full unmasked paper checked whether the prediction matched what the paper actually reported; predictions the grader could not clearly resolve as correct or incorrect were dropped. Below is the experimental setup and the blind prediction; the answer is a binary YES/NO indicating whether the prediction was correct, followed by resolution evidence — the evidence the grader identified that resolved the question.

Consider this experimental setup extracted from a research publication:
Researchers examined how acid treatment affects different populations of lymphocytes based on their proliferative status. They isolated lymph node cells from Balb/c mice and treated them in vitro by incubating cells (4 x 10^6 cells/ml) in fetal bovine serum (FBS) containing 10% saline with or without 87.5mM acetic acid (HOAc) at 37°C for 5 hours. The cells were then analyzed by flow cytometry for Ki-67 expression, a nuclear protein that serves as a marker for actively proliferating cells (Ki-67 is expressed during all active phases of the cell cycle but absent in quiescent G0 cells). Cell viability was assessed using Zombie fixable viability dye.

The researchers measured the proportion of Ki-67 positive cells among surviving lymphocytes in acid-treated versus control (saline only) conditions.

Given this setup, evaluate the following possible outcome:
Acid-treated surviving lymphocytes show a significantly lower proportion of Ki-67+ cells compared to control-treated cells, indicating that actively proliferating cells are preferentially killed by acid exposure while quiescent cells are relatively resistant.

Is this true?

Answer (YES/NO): YES